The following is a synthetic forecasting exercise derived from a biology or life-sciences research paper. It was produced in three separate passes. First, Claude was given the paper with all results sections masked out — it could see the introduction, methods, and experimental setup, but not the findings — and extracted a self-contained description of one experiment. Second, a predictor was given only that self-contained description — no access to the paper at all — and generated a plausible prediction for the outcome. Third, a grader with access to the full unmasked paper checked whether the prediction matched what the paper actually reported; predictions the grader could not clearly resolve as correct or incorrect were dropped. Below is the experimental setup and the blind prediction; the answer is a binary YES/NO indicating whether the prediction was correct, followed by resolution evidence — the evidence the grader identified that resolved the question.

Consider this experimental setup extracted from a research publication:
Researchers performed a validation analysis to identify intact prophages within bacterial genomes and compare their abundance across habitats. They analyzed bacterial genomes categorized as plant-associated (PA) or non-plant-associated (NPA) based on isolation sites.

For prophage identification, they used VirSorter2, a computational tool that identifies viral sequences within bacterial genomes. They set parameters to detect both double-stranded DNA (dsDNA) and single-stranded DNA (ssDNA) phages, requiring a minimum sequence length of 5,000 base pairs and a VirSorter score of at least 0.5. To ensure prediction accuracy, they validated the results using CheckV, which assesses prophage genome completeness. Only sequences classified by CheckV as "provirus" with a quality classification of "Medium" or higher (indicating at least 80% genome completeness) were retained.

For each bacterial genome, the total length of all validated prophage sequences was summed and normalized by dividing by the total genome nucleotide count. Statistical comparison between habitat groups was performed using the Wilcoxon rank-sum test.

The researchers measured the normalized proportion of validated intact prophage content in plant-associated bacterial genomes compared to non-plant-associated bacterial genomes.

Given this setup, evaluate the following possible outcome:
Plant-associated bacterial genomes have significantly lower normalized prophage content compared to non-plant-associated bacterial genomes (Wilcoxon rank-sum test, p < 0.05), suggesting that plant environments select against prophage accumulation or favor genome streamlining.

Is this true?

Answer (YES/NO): YES